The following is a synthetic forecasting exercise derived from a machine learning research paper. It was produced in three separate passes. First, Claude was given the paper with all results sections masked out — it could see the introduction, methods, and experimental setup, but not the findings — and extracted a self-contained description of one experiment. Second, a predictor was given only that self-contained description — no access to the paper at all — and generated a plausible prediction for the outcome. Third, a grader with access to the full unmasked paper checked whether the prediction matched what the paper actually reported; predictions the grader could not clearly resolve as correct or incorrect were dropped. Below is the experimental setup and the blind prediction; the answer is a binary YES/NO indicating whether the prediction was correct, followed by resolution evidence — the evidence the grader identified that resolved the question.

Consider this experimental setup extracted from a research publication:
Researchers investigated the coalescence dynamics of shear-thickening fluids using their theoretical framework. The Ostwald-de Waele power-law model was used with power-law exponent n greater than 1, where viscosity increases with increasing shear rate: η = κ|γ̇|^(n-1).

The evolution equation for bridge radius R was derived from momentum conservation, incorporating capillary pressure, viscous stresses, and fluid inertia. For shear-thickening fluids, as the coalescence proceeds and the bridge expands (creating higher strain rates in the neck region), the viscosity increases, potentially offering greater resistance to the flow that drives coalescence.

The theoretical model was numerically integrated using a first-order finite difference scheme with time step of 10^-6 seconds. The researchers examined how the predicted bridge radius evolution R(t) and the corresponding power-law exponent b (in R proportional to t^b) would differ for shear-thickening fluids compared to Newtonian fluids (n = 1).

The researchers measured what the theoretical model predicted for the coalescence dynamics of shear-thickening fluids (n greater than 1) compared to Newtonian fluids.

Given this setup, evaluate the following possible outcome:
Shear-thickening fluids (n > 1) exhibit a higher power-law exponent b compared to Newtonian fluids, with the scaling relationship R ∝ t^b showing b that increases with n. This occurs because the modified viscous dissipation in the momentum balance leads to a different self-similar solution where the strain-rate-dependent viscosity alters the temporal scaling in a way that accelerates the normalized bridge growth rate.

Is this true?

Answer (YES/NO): NO